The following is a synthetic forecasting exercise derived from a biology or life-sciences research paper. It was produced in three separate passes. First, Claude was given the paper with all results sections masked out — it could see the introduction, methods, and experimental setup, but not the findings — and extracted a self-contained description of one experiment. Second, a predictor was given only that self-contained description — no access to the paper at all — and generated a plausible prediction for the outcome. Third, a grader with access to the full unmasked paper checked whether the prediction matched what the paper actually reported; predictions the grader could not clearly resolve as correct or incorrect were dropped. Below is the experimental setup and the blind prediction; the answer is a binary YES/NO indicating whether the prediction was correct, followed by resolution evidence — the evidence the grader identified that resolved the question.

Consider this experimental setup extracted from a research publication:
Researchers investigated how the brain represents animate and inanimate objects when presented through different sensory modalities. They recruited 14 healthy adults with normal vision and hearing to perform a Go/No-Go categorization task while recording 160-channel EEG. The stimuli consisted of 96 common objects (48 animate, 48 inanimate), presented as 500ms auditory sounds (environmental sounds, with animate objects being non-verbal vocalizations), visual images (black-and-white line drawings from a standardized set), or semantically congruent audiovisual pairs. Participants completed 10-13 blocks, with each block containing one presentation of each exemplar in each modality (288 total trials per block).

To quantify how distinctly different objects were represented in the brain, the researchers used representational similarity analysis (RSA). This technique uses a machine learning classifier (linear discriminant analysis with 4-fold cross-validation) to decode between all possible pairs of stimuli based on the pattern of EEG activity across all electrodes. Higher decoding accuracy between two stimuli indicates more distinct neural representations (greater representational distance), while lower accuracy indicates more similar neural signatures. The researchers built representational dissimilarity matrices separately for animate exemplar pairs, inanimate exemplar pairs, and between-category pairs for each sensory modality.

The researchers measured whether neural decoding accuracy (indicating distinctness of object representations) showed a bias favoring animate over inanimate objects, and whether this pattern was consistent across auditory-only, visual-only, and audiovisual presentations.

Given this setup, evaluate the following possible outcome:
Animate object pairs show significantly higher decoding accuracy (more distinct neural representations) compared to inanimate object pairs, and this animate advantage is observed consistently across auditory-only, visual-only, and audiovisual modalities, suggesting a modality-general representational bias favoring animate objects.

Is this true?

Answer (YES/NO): NO